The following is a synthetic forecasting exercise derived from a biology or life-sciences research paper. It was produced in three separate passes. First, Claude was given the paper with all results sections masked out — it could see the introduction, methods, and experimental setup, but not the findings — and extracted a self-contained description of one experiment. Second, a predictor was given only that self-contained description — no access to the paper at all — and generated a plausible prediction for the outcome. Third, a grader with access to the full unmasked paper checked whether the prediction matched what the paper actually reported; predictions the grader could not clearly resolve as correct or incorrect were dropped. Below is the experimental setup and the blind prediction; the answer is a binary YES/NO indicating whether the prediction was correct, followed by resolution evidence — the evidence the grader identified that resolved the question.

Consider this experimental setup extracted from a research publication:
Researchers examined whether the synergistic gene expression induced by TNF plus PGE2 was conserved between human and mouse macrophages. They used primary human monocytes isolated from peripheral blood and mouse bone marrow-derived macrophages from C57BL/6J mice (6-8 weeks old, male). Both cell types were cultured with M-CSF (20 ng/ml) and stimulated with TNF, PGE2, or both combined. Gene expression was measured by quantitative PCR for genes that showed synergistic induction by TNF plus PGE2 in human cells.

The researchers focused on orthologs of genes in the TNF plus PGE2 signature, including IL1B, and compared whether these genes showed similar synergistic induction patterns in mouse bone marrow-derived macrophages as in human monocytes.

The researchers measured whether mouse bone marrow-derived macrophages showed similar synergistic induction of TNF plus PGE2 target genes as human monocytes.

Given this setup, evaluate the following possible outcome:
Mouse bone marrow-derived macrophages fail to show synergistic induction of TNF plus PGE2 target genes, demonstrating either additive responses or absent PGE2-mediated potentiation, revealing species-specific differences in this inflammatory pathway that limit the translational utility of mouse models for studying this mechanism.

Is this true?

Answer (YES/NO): NO